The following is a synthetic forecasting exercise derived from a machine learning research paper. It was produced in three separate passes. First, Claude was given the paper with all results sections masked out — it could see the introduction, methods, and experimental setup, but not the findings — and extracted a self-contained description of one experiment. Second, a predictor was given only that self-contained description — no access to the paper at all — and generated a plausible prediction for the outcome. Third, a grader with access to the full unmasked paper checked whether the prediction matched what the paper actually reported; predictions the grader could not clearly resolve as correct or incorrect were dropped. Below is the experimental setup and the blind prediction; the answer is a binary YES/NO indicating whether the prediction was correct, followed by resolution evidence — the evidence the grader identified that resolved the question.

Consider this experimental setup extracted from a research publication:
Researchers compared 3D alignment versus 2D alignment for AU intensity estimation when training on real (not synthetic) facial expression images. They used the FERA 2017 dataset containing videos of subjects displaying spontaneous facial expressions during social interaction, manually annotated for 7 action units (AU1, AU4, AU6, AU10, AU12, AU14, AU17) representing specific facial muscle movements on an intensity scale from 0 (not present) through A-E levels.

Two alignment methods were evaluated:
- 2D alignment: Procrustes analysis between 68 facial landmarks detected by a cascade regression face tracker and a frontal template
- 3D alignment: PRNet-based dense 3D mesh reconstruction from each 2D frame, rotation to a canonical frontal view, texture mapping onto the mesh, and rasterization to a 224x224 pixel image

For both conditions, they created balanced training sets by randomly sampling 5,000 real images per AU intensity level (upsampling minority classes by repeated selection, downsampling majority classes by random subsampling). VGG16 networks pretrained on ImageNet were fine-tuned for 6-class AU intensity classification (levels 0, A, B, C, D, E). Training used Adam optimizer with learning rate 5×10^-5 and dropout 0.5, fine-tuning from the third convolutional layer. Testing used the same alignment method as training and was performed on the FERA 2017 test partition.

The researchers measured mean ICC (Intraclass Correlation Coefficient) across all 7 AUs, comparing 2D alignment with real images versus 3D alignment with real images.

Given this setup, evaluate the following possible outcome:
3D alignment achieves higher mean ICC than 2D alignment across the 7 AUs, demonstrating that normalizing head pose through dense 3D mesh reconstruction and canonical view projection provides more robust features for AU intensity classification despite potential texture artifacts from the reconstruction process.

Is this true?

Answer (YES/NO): NO